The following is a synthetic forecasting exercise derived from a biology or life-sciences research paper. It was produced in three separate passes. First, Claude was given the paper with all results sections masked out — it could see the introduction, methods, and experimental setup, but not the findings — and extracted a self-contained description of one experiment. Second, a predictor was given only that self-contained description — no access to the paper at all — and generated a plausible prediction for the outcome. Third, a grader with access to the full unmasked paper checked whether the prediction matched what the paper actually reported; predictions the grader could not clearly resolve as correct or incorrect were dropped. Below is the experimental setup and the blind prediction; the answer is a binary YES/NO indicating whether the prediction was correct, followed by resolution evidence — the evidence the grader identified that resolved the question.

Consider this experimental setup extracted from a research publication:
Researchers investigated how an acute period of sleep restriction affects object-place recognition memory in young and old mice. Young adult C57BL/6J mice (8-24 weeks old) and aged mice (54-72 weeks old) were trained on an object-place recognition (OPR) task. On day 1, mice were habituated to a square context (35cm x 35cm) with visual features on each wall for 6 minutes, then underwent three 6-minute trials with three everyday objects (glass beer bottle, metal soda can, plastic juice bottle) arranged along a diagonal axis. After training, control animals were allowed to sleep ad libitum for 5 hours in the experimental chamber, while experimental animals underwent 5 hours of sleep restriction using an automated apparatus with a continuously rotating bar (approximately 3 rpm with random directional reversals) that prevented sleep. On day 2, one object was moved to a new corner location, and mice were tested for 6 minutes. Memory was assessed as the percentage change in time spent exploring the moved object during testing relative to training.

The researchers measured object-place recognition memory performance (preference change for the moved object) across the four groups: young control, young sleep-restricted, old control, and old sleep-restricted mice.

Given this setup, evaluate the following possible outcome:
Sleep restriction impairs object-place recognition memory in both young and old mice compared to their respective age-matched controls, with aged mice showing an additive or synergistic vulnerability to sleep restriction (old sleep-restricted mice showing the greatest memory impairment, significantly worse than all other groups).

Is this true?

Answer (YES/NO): NO